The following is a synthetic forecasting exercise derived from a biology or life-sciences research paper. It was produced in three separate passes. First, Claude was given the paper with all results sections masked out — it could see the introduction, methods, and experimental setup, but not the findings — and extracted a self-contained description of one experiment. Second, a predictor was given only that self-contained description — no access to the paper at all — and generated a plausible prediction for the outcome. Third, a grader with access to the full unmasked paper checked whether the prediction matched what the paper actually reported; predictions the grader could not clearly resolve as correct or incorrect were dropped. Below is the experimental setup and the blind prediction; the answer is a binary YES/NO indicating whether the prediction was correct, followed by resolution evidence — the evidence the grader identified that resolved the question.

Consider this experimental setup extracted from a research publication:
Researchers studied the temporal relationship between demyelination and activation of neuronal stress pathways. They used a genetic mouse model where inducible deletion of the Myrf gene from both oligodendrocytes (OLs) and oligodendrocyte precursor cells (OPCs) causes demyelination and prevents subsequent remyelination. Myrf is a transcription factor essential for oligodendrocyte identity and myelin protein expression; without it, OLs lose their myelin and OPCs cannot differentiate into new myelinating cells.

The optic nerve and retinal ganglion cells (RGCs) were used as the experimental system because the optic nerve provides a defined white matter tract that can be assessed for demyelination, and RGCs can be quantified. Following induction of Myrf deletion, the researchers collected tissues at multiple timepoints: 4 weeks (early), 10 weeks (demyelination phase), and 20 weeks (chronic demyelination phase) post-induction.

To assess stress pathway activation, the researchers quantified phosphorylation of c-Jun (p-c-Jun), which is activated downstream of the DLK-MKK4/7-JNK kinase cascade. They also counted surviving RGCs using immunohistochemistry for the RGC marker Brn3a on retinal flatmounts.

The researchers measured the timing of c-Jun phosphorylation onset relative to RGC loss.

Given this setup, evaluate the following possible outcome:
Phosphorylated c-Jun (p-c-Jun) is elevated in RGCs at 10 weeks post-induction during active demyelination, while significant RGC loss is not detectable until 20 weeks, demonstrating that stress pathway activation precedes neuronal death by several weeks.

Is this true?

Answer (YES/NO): NO